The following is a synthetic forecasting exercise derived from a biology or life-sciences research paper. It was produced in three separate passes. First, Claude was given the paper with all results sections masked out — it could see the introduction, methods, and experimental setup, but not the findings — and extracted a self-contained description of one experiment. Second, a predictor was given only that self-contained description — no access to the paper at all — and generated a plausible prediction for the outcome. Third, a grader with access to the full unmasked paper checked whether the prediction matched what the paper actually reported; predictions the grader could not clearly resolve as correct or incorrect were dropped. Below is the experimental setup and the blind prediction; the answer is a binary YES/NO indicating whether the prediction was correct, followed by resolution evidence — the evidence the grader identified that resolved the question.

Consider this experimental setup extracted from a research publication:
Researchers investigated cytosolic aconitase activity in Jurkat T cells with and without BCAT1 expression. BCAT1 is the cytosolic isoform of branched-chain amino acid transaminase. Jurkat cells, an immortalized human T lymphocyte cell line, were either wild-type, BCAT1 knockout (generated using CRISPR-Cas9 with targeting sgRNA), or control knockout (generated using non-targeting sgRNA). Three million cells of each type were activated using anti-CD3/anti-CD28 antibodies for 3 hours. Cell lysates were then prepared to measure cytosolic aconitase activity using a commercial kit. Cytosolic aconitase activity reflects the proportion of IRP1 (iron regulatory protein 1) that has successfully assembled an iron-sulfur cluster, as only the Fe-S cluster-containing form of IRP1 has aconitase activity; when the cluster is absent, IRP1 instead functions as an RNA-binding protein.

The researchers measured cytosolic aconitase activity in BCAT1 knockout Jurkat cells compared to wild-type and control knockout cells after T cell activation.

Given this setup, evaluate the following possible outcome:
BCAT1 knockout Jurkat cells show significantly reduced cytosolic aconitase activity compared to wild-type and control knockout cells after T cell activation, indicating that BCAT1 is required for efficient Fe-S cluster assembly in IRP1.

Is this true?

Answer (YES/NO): NO